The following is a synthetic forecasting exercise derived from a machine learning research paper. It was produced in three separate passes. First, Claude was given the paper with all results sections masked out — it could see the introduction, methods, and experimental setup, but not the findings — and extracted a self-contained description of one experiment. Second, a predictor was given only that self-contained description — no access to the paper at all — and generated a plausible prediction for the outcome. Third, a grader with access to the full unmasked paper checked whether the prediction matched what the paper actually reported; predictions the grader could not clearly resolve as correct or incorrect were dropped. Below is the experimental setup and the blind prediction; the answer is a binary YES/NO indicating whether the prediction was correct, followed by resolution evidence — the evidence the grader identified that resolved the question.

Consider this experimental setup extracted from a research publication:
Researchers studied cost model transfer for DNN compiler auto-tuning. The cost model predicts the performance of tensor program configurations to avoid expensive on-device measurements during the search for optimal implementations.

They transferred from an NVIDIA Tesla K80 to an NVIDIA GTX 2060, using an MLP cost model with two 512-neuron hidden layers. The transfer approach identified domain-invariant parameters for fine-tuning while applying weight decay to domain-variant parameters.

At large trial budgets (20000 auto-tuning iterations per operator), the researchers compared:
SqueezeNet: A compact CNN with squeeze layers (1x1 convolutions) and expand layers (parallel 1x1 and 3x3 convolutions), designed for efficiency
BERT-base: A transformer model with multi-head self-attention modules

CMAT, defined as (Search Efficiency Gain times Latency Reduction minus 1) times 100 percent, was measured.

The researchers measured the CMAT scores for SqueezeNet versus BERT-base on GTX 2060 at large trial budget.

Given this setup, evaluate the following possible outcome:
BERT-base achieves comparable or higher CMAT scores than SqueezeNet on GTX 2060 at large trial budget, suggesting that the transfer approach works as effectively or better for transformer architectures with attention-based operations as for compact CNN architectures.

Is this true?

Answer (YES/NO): YES